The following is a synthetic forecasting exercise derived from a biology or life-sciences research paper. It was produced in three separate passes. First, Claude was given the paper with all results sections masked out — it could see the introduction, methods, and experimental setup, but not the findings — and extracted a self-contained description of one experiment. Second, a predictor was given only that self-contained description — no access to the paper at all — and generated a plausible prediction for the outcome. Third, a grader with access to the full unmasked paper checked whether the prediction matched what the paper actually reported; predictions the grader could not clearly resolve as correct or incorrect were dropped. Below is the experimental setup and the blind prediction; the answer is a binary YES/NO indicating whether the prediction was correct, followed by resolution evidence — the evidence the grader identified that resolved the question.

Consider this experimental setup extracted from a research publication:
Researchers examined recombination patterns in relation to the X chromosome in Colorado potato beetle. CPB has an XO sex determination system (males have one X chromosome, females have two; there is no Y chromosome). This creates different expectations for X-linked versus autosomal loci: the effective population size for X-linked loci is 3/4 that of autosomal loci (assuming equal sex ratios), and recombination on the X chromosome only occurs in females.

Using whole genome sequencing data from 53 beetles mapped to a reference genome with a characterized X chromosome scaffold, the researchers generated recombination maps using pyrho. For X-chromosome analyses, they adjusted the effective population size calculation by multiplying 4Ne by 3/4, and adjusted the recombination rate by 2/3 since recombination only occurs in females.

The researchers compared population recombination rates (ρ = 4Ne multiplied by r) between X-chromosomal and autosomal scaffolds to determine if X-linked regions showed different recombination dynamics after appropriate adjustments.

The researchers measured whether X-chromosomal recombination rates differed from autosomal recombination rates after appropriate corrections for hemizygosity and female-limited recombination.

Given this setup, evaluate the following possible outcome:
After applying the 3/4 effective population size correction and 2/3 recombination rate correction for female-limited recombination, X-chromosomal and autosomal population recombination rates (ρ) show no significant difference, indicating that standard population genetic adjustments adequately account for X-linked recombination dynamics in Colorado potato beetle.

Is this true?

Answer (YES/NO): NO